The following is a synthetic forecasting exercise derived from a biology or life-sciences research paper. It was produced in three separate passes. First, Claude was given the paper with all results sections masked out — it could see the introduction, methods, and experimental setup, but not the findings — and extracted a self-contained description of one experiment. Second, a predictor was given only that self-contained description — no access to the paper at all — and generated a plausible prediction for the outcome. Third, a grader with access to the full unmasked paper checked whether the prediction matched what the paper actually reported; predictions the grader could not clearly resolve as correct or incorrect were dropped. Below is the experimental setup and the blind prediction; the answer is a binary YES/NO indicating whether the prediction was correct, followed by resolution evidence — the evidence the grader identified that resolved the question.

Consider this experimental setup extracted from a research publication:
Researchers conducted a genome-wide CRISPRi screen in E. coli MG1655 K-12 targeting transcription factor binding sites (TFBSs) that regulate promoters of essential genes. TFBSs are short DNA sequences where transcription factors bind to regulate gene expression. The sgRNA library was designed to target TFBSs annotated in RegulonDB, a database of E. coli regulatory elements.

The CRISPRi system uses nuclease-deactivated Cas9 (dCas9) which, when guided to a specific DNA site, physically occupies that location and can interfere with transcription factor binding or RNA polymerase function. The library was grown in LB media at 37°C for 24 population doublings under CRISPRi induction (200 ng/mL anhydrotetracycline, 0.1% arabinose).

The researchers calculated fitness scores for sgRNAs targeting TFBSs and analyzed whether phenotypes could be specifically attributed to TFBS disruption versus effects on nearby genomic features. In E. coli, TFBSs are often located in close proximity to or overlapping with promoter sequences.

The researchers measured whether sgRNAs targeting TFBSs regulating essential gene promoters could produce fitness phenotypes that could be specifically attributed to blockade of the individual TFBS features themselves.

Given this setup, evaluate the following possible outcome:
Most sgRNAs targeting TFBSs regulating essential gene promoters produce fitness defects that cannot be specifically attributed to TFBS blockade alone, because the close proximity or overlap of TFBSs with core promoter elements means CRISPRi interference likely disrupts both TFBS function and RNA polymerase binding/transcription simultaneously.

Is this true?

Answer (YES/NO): YES